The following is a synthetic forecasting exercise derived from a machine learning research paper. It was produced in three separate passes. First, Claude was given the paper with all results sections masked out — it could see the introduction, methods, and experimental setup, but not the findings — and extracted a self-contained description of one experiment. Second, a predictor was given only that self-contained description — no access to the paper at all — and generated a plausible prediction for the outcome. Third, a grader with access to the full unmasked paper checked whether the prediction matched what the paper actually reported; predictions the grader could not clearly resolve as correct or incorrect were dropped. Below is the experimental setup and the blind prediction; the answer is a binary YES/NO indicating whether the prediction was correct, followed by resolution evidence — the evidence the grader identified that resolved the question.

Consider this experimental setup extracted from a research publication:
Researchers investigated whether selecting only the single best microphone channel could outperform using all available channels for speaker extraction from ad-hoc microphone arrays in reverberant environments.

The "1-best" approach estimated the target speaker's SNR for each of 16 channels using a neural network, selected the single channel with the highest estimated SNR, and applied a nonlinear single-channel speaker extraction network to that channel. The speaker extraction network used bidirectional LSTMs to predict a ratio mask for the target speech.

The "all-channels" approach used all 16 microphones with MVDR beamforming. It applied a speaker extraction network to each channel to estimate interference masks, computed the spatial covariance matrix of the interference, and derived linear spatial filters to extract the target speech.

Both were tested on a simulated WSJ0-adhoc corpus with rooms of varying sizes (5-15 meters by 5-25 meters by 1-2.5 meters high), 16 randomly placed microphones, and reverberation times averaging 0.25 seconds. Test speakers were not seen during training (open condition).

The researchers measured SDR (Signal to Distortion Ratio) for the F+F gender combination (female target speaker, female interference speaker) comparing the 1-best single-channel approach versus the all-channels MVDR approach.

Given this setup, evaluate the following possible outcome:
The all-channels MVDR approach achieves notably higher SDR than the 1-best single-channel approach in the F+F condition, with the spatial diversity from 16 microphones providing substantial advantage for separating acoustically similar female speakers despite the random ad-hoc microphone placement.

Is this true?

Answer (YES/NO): NO